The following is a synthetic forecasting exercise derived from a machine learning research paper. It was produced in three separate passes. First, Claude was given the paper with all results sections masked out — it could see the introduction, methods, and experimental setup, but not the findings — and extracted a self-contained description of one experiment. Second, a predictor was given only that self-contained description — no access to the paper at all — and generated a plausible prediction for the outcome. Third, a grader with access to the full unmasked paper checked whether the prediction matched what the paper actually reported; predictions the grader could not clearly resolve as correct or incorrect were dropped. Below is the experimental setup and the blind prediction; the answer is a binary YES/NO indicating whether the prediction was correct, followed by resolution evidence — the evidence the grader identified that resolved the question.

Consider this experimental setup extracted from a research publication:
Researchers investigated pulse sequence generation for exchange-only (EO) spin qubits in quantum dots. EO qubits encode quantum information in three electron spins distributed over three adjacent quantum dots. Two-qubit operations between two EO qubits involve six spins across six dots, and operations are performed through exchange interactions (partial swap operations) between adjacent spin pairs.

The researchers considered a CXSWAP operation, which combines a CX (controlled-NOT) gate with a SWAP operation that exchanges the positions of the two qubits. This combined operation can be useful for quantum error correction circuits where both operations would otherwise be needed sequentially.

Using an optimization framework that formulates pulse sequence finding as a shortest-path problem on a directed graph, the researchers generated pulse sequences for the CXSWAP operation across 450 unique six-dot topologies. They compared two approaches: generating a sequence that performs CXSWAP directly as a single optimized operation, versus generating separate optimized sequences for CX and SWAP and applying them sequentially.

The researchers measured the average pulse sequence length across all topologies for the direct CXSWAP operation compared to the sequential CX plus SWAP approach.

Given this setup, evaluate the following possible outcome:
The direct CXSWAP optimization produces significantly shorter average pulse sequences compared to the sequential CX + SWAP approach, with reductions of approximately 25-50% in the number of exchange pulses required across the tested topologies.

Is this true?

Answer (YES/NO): NO